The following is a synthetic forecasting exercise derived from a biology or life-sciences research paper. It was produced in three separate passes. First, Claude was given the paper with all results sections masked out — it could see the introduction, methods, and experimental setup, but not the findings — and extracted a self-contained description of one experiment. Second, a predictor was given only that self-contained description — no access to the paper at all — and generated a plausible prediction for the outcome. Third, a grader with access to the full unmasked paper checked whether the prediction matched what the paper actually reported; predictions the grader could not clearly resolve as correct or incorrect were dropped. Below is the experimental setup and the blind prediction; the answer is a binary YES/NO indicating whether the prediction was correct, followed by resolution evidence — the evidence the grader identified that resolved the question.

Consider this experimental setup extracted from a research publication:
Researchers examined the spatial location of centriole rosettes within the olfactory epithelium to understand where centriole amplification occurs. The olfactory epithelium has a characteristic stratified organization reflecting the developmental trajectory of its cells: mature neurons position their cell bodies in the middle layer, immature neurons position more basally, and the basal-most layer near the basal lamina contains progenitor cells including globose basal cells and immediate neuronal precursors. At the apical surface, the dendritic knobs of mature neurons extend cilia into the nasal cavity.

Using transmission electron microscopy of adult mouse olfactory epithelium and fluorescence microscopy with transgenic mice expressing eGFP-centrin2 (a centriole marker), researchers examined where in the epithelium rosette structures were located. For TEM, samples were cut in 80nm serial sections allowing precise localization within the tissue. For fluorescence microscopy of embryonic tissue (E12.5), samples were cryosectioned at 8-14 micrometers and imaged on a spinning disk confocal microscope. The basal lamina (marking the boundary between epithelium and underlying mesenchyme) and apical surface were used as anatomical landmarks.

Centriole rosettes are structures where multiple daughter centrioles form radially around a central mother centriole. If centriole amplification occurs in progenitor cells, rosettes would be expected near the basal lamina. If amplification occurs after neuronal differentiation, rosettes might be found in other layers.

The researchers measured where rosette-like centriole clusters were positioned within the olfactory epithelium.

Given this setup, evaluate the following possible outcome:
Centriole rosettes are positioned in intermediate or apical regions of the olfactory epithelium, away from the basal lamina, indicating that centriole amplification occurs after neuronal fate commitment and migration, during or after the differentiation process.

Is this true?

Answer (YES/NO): NO